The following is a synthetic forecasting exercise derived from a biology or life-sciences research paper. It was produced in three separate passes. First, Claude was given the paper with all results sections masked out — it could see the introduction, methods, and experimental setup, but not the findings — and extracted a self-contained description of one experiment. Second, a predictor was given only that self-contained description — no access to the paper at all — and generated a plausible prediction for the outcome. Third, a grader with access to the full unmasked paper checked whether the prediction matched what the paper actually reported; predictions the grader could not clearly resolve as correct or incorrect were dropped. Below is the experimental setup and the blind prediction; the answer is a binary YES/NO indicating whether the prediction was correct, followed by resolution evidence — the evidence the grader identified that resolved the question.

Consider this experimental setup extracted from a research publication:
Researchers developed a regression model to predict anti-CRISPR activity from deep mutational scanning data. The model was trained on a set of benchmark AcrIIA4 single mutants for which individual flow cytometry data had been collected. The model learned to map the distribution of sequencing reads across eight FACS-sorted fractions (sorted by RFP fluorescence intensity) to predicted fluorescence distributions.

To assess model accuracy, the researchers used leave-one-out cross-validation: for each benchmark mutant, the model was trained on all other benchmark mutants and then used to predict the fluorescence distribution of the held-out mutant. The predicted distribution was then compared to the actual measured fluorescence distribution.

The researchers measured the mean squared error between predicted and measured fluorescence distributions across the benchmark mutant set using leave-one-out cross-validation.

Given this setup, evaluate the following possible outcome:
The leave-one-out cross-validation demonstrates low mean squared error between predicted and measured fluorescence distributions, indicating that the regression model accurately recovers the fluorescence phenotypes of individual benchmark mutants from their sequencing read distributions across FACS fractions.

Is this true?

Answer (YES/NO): YES